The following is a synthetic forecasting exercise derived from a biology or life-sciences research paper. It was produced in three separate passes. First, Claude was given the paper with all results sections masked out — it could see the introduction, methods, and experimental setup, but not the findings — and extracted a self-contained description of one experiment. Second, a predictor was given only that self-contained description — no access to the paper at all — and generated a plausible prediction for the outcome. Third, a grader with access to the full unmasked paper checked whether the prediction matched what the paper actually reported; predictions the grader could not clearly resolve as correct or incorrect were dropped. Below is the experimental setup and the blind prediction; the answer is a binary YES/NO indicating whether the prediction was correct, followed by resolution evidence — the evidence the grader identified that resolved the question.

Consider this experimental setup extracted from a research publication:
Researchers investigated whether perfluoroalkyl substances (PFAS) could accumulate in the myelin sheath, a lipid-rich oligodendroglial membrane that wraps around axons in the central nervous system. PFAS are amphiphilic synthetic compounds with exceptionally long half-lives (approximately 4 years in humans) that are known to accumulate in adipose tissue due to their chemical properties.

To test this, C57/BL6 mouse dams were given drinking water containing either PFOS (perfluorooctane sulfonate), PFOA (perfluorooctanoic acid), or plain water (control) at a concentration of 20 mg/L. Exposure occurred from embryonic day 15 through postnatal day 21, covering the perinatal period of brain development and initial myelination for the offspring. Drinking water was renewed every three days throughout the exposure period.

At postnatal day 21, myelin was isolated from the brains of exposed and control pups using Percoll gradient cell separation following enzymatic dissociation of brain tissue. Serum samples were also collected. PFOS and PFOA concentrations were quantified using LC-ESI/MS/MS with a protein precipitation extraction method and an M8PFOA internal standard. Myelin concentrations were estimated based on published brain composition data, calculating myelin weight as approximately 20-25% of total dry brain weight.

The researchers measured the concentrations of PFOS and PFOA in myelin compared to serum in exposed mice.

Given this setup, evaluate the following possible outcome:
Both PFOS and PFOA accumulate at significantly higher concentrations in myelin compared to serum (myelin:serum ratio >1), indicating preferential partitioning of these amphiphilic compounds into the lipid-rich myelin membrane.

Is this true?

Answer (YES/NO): NO